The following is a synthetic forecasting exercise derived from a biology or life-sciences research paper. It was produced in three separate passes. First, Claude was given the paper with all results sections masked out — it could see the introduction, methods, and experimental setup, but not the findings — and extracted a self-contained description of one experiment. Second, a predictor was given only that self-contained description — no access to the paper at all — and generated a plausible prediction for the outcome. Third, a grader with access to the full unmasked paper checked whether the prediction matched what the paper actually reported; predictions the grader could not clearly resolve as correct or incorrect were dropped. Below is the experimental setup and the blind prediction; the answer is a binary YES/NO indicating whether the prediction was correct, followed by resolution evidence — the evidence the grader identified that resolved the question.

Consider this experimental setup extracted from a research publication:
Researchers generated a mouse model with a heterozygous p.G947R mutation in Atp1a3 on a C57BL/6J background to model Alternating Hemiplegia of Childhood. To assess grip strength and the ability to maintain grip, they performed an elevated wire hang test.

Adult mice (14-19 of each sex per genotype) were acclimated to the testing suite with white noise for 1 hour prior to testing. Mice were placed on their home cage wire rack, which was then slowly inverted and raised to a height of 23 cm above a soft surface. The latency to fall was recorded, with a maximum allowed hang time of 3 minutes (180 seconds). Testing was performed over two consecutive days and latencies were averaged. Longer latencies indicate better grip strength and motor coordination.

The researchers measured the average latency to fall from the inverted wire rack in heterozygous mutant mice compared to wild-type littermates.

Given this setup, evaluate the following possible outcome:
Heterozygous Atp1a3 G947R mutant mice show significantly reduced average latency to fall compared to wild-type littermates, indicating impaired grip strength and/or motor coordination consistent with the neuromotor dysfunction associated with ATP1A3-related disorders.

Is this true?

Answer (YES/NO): YES